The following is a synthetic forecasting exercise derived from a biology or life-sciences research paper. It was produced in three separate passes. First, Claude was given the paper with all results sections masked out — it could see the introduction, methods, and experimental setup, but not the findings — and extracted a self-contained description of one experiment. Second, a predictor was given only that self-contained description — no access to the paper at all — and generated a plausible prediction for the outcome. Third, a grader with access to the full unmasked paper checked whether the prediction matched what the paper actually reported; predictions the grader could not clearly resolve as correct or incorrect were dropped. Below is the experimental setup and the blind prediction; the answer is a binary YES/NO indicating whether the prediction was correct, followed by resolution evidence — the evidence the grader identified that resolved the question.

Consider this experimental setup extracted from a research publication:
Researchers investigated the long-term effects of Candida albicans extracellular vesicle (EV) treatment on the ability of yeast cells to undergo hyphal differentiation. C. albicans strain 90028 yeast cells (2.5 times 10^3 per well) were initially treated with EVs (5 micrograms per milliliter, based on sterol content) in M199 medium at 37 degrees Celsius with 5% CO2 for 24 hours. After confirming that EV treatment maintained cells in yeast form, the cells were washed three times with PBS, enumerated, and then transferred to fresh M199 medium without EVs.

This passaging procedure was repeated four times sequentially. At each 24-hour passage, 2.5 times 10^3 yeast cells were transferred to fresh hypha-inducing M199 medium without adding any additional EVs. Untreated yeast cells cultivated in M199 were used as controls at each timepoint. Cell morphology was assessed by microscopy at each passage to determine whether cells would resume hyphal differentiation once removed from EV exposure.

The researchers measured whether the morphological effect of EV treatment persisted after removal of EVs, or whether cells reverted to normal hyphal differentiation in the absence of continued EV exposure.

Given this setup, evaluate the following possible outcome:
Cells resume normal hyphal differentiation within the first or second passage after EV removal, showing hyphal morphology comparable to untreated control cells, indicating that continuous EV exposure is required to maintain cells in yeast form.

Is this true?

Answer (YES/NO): NO